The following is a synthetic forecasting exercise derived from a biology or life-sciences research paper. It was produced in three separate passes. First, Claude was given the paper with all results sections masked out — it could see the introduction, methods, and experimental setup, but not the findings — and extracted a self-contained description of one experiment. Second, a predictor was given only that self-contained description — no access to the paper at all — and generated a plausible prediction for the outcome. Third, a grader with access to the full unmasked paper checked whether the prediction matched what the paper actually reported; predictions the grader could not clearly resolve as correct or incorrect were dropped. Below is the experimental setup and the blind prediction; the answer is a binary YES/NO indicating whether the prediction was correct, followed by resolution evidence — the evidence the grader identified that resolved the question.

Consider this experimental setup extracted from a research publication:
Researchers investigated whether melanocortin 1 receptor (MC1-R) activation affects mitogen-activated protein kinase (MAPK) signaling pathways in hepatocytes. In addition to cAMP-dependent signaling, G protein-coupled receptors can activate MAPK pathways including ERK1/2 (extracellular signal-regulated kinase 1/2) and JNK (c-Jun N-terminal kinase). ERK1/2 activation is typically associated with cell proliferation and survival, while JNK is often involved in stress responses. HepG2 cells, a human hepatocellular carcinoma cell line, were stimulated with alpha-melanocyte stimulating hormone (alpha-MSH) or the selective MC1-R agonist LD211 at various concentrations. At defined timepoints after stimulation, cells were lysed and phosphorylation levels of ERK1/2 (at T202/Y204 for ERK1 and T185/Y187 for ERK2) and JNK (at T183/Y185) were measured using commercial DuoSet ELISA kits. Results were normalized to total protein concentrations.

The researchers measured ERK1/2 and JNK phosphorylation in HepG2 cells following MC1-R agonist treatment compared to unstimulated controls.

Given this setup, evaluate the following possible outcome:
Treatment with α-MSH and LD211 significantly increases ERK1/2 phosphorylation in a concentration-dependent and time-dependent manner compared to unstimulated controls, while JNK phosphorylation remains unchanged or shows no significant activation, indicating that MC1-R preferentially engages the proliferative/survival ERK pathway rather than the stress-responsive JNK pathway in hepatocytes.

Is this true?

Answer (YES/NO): NO